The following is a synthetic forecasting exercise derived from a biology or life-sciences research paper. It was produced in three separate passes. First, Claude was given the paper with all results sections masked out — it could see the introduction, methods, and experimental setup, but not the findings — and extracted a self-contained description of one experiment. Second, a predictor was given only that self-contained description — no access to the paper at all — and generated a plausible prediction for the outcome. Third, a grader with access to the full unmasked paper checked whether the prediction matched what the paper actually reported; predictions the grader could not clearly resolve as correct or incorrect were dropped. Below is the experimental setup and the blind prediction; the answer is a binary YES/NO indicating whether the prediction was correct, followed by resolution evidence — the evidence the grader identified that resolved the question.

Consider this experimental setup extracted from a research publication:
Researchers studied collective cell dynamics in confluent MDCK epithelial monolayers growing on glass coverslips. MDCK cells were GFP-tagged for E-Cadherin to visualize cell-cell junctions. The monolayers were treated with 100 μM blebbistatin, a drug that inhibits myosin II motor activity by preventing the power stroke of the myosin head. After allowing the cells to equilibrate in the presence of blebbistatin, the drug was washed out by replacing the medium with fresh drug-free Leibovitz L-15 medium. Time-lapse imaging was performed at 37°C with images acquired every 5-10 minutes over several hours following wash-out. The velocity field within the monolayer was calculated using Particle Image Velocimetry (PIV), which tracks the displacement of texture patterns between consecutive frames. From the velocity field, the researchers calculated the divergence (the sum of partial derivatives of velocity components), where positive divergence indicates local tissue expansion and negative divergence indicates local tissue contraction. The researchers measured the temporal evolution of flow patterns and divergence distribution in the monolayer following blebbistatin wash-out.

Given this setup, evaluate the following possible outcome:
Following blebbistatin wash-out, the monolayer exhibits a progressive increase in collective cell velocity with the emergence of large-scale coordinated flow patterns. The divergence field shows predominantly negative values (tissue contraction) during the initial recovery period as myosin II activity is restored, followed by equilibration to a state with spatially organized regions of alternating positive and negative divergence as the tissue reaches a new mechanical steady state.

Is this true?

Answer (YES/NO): NO